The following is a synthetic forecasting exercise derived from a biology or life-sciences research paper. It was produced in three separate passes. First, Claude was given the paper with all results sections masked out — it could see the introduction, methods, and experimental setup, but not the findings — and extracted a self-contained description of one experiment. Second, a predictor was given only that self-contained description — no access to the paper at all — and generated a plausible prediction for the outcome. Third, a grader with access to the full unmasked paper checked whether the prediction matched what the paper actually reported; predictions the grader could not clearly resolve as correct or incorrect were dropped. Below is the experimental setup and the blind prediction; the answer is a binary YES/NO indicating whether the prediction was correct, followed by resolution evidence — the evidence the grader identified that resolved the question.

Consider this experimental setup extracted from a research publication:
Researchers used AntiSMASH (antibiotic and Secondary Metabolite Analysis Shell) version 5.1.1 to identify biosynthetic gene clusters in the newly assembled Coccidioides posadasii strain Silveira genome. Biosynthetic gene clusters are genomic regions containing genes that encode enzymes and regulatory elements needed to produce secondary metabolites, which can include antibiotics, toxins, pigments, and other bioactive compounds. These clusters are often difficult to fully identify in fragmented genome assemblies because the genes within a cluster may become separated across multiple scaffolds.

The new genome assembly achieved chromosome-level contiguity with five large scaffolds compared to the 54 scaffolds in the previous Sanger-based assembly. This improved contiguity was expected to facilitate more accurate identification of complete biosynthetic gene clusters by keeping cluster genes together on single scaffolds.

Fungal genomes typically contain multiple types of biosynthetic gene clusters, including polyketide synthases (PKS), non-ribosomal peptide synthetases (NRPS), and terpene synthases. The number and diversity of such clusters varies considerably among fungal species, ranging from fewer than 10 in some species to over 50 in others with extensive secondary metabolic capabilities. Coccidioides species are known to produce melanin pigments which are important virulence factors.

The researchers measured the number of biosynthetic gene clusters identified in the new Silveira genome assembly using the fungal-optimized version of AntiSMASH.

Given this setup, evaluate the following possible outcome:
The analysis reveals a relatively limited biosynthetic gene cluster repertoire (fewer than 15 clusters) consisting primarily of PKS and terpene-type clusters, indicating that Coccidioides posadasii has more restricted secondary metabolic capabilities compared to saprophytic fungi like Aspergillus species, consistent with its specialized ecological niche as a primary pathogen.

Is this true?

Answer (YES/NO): NO